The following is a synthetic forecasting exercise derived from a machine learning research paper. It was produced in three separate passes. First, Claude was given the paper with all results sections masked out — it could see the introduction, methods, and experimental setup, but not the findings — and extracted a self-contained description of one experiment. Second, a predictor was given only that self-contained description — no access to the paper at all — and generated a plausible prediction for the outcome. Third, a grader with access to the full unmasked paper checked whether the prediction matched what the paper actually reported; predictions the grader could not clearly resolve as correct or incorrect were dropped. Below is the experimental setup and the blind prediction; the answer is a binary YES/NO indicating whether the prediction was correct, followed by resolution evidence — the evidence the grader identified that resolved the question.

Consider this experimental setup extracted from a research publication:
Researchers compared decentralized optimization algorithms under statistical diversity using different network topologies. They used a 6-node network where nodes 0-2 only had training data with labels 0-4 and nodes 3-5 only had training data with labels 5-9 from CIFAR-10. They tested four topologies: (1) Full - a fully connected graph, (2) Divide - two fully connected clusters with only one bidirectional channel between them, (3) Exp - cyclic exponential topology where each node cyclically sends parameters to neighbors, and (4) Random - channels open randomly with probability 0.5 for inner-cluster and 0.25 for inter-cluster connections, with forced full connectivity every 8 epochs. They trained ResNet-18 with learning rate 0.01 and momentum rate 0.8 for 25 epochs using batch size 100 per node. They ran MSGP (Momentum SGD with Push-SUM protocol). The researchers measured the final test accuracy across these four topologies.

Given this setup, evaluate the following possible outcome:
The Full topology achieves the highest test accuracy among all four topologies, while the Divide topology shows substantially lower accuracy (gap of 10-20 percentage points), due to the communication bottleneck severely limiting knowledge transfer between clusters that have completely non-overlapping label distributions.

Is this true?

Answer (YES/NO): NO